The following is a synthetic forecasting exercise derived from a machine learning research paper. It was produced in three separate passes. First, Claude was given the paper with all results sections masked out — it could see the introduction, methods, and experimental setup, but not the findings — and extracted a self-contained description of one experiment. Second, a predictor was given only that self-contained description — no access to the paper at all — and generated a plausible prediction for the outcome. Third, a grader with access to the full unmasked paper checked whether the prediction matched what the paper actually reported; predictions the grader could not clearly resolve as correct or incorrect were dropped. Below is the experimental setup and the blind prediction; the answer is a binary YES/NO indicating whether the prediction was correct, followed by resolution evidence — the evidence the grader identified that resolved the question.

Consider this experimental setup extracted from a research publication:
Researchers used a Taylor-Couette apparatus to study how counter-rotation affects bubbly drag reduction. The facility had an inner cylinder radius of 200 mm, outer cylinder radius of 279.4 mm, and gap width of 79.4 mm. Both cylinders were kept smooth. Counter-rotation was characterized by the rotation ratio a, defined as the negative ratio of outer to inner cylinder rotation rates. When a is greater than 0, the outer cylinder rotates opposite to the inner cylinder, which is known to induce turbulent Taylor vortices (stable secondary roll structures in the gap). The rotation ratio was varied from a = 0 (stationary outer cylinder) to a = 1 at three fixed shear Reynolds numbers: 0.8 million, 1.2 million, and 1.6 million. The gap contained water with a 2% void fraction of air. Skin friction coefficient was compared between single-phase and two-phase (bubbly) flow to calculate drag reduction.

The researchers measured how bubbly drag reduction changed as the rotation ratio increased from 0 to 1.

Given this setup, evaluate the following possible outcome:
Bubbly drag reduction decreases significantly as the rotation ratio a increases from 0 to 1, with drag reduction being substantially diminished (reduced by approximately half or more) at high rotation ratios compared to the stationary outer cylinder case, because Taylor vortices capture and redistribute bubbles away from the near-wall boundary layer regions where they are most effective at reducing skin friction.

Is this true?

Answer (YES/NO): YES